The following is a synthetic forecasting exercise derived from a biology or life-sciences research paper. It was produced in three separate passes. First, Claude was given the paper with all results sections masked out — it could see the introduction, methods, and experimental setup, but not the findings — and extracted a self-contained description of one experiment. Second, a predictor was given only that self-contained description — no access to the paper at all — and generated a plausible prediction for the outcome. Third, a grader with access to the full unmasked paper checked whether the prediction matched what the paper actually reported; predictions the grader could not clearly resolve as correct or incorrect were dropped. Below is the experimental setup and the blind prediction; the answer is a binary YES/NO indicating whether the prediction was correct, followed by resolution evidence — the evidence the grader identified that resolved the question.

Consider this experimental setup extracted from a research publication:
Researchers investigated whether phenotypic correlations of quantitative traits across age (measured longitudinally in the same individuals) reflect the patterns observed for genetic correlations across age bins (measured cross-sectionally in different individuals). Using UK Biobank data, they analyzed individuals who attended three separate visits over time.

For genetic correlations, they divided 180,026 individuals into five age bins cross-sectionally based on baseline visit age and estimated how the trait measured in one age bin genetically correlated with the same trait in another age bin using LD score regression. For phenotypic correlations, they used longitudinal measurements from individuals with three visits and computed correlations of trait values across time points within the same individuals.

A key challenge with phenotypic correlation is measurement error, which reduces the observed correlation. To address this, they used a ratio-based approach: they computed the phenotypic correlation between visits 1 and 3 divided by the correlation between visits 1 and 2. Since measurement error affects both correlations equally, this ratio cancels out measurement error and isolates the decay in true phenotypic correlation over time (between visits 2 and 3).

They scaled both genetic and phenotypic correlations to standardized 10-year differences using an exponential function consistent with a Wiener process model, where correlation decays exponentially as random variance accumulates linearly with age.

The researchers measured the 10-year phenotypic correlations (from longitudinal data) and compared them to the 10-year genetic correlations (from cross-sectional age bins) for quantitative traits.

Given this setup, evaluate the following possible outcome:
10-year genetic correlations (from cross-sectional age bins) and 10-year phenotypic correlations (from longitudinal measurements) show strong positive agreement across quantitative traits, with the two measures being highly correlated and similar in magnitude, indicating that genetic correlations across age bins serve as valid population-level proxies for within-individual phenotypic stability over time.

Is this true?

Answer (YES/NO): NO